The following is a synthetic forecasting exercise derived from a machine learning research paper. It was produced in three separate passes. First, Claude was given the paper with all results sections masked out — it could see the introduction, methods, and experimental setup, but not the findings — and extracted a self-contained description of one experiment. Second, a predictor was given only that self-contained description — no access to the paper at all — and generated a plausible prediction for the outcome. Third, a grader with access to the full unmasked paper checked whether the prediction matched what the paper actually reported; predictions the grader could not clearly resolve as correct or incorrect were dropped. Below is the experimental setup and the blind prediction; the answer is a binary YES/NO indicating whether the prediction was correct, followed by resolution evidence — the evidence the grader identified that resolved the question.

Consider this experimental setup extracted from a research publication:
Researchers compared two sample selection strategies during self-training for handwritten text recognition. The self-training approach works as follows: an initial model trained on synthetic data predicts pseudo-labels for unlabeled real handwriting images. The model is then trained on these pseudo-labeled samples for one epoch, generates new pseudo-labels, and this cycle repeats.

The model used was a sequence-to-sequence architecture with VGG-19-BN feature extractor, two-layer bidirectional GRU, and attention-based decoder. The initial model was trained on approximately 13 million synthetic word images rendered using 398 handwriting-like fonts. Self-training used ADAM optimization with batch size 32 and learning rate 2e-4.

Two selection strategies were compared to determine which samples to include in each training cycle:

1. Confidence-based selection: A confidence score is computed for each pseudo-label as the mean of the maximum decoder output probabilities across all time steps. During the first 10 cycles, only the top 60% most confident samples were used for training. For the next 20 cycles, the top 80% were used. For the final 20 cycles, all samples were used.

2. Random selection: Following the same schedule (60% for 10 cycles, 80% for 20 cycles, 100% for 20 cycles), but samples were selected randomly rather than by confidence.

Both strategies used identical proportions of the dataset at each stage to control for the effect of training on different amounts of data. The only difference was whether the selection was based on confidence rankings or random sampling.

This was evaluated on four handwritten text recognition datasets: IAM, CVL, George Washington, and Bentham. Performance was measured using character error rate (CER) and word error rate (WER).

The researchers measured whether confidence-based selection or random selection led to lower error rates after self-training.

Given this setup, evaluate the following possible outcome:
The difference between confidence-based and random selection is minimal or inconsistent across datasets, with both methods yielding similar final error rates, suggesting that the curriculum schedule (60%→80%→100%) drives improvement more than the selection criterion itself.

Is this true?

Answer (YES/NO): NO